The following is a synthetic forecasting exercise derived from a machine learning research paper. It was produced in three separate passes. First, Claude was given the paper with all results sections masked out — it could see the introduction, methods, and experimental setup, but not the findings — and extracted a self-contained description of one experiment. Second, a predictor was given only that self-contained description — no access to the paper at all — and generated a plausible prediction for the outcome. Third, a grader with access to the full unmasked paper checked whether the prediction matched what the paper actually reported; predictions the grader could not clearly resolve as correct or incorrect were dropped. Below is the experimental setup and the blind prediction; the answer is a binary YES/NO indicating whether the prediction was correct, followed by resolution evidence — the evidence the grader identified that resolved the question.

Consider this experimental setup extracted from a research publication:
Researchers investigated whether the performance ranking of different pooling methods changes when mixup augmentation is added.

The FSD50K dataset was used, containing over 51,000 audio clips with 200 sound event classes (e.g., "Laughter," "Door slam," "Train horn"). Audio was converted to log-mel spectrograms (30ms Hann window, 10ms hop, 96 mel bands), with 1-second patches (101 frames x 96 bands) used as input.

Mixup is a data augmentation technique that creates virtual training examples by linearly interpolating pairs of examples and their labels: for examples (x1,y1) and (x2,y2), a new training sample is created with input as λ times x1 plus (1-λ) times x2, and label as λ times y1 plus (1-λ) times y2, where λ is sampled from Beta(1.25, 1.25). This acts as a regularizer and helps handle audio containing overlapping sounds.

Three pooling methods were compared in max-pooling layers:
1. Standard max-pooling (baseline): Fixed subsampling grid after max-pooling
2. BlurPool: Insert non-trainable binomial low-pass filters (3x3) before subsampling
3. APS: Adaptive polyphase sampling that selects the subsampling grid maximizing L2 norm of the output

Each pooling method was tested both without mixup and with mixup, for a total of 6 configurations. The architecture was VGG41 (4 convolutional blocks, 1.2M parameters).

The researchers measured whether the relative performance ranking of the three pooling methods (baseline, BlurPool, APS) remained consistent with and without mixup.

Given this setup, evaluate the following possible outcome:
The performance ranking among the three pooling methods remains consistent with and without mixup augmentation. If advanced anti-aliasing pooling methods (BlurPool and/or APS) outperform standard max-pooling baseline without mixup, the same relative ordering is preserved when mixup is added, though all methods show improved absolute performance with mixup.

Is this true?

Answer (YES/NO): YES